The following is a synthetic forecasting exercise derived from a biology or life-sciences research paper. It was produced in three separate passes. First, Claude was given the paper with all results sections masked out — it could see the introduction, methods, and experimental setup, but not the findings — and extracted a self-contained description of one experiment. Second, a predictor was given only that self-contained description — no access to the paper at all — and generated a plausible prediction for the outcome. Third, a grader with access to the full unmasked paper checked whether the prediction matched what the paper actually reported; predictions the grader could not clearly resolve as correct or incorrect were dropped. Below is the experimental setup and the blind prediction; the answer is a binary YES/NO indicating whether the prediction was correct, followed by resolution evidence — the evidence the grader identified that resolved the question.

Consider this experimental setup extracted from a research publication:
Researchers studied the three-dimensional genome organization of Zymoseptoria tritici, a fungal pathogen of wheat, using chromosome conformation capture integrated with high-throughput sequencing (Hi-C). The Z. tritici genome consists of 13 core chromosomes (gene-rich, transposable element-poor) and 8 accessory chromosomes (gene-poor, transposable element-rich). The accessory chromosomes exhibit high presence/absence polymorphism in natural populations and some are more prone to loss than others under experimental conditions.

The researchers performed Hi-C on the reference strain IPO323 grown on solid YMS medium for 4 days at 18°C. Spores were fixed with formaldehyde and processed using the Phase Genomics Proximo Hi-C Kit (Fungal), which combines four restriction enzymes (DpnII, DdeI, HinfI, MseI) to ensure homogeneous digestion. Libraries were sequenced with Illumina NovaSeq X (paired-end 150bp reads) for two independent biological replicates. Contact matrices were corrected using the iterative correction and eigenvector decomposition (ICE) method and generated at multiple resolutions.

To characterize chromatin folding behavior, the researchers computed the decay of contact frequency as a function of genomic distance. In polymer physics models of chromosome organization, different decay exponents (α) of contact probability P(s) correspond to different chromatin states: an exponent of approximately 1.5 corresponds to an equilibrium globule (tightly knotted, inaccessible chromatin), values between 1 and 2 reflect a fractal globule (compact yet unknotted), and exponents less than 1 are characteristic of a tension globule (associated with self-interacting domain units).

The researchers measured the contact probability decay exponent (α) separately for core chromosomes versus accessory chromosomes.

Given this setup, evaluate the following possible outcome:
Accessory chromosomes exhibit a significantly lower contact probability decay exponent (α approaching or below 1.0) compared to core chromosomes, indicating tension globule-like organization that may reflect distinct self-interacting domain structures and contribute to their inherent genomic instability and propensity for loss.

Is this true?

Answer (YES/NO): NO